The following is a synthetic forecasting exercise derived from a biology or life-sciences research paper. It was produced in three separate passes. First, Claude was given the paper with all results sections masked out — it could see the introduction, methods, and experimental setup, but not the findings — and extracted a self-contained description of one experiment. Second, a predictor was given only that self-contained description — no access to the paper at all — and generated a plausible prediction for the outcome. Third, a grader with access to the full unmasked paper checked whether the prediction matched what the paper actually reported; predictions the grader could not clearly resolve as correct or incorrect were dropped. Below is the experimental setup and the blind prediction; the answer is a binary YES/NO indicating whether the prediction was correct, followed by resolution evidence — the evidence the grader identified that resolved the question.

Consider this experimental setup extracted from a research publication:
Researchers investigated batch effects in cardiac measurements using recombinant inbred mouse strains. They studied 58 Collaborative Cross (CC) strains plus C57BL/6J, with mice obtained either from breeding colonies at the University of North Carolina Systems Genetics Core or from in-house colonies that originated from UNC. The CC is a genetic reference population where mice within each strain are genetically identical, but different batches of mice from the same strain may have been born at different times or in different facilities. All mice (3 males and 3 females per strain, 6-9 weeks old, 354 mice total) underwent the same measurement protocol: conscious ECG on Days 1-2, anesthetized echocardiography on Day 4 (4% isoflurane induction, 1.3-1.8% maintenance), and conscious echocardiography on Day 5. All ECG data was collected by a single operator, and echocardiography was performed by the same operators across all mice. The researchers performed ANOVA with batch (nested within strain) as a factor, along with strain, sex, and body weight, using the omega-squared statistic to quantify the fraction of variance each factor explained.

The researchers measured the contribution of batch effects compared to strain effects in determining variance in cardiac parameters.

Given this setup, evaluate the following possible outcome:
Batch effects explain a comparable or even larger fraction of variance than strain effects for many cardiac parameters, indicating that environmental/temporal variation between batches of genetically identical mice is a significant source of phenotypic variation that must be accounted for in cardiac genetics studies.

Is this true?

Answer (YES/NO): NO